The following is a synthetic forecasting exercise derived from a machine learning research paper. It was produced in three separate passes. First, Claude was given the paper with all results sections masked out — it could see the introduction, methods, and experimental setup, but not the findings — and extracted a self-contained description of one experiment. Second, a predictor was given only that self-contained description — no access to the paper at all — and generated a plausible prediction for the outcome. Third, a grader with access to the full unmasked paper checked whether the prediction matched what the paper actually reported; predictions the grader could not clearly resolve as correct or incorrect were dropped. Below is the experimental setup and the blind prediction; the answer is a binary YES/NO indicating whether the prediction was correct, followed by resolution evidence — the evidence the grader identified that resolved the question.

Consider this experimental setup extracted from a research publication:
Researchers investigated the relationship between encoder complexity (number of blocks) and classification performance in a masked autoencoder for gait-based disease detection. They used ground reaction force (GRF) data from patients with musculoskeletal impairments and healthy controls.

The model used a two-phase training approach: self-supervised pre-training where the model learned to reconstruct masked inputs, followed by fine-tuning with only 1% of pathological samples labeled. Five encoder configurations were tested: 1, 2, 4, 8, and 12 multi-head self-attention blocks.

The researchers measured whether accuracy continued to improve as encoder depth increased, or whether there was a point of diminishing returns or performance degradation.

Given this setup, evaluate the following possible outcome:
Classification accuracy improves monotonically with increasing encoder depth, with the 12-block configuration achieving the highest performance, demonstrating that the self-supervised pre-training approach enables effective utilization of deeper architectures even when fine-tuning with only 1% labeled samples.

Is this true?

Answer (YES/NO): NO